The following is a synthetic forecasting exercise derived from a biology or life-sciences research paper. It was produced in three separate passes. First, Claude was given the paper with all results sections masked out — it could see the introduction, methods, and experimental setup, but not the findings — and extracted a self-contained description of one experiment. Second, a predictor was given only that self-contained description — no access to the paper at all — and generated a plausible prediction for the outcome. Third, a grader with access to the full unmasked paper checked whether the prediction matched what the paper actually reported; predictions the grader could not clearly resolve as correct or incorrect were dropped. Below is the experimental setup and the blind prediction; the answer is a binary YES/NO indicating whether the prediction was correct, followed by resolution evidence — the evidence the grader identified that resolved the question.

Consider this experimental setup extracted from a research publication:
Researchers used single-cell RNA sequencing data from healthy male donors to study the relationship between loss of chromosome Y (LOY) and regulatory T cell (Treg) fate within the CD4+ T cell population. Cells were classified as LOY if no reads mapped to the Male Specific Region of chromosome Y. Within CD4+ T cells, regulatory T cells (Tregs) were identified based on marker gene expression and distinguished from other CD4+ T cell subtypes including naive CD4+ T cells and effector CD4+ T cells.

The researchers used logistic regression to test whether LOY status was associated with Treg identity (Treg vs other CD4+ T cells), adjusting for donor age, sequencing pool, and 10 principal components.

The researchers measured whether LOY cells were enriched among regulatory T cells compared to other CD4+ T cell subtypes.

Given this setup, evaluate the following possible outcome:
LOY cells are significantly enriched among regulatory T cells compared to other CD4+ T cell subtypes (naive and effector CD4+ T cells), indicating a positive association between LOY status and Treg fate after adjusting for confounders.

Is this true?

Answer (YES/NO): YES